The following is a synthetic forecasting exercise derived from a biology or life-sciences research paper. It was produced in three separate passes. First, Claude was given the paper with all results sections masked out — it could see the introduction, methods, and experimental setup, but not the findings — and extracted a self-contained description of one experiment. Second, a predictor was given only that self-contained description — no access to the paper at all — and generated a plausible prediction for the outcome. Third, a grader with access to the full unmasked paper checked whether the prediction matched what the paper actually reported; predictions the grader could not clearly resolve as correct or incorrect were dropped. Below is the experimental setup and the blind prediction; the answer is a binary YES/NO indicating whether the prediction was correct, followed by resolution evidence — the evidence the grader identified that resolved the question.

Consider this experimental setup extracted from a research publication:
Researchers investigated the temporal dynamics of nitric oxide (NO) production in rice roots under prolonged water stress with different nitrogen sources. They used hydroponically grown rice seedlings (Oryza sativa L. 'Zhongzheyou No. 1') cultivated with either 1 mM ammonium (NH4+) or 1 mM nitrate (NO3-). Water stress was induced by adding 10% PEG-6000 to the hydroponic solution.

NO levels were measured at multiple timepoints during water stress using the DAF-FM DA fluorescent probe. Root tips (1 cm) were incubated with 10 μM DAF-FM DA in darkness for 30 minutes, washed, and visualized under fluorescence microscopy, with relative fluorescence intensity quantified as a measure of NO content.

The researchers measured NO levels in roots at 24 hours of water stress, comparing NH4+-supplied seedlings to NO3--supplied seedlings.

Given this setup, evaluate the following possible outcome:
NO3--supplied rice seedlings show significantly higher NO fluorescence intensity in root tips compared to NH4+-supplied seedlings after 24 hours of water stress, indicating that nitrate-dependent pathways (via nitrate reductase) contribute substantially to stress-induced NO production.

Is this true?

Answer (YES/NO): YES